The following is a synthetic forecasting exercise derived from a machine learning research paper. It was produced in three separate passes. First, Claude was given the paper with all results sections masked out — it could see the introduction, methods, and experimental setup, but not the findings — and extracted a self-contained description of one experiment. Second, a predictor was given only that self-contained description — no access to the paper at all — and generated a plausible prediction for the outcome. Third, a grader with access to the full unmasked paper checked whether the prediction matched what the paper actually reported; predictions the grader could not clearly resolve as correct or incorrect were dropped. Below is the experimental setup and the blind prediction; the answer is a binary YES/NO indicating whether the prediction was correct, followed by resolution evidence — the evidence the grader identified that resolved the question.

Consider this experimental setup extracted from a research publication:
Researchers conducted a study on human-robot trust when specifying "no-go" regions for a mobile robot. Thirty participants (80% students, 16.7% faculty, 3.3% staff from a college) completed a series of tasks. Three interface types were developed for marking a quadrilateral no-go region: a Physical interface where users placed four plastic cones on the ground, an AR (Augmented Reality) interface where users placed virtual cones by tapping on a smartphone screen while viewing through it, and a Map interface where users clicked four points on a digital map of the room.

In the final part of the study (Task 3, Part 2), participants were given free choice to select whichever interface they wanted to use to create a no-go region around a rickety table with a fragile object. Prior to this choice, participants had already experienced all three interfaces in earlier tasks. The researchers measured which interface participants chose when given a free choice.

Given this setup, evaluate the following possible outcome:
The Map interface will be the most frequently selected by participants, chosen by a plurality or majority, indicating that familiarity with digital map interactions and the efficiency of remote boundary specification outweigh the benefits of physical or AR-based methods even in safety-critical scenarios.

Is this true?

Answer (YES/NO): NO